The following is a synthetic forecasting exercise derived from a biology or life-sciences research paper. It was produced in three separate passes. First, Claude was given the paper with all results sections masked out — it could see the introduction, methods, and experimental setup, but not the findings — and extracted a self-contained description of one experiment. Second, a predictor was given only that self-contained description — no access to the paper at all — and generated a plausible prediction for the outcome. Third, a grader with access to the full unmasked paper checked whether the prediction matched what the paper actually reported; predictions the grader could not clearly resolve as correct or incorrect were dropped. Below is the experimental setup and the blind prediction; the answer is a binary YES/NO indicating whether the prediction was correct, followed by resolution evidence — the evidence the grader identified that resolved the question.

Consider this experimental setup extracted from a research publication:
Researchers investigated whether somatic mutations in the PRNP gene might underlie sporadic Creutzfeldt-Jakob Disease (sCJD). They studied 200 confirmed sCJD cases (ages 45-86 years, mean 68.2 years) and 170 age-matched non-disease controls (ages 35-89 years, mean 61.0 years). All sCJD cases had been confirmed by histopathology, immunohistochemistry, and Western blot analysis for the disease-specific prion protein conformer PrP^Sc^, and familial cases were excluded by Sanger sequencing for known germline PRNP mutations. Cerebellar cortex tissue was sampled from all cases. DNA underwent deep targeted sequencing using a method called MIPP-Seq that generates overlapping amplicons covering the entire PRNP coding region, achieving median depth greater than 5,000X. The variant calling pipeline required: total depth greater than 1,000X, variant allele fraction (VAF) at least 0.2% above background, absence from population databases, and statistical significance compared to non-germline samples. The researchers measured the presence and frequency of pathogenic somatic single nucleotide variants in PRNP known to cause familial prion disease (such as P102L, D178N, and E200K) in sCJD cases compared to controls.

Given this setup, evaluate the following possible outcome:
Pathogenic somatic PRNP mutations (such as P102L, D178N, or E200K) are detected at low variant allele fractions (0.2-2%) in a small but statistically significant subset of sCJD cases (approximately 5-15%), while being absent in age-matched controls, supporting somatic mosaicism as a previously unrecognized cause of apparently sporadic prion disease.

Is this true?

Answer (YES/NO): NO